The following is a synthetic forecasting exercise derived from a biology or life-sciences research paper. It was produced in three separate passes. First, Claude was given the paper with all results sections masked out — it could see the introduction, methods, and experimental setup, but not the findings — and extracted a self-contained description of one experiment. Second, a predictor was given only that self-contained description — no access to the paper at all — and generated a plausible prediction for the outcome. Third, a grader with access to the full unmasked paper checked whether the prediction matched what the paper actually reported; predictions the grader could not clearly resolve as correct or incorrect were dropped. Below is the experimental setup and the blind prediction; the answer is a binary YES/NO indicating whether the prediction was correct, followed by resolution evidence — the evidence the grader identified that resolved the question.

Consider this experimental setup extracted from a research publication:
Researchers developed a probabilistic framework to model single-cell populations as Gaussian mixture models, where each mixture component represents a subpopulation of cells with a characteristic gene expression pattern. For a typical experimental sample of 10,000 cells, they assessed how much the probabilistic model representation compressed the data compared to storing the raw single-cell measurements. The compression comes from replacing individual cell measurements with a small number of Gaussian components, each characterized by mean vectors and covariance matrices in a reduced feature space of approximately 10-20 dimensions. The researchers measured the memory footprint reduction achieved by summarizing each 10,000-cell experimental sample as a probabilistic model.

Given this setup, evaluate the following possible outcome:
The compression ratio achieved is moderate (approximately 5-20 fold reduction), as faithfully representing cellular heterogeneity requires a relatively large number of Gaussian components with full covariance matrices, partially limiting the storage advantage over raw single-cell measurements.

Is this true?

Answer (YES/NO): NO